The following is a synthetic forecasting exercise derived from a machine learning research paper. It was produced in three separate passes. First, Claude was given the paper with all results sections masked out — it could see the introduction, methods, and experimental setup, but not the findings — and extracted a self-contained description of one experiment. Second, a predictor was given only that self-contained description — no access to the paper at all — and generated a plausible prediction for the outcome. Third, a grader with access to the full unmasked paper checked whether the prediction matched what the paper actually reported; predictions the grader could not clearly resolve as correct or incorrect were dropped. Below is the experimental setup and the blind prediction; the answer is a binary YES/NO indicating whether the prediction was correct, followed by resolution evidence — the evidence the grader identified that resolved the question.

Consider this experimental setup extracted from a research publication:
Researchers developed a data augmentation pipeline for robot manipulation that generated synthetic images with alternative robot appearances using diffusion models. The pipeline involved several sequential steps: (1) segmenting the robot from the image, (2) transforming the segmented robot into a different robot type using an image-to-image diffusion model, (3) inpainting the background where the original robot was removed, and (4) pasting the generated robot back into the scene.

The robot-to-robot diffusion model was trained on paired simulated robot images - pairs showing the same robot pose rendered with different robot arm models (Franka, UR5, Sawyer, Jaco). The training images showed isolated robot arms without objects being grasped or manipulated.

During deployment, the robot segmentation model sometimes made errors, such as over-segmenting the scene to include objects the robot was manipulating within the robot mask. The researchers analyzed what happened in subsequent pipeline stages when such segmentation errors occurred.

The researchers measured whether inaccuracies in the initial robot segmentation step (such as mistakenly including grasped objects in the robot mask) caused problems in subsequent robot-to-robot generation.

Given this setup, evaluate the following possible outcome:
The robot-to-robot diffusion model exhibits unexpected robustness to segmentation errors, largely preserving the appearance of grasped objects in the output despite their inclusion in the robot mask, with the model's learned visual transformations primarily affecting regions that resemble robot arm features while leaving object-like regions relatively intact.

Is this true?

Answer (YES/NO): NO